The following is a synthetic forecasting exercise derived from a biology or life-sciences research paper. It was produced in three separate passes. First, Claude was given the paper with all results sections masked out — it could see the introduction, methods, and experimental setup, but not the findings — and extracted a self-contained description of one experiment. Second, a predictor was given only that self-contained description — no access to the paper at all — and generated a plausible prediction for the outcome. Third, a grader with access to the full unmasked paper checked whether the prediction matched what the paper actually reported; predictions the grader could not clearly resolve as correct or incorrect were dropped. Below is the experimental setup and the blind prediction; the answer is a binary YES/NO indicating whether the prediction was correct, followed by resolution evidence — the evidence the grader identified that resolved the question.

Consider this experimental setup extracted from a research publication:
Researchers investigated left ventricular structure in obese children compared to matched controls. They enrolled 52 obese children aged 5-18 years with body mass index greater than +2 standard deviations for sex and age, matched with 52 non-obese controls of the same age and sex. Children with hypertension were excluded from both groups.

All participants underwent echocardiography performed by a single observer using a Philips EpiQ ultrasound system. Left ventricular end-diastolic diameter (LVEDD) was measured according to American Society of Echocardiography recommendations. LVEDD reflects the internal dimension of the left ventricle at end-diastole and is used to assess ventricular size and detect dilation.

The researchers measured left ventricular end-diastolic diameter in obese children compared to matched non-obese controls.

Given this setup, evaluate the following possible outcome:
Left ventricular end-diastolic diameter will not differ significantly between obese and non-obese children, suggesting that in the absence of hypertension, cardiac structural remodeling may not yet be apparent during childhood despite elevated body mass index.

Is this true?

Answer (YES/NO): NO